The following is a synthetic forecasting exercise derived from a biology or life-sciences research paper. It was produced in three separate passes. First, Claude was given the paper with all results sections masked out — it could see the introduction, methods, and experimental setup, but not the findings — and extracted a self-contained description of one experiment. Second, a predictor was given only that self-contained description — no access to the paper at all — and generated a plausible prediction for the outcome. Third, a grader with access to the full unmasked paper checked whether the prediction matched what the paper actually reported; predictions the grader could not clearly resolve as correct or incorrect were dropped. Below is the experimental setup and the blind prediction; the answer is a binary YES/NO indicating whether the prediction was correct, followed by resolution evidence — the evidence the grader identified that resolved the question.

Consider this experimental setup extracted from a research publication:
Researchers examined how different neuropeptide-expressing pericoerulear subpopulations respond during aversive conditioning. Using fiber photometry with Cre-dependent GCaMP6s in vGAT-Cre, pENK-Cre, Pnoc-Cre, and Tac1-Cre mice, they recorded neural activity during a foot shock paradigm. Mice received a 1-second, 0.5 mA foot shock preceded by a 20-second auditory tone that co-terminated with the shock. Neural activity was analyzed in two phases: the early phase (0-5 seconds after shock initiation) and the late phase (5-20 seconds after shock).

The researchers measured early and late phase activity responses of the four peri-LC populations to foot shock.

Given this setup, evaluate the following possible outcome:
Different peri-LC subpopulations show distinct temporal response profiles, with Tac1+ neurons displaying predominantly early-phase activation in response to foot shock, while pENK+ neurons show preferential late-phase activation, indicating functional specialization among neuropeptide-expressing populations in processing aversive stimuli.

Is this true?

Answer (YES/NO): NO